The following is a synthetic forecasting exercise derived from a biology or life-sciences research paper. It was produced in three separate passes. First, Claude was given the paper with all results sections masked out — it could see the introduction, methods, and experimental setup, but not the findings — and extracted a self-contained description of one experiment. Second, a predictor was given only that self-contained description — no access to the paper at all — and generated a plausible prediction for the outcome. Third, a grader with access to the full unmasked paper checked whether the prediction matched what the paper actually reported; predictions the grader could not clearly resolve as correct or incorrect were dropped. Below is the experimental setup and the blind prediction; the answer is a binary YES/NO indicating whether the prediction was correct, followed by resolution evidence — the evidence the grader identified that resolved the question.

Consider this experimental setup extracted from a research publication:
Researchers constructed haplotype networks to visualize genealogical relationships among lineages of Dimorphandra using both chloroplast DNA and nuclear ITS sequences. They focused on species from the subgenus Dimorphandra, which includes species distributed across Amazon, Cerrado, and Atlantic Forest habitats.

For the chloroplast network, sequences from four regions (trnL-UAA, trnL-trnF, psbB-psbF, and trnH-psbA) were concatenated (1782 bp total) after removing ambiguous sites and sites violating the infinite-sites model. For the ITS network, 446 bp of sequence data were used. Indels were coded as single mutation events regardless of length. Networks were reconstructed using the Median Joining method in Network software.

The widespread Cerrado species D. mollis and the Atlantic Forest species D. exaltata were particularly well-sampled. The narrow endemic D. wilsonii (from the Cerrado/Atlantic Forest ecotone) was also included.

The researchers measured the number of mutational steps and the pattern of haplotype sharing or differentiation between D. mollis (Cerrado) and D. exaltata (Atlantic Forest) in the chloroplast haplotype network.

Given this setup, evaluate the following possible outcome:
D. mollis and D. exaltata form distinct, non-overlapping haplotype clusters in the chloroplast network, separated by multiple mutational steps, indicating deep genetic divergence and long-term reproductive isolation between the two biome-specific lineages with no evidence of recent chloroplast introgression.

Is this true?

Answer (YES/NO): YES